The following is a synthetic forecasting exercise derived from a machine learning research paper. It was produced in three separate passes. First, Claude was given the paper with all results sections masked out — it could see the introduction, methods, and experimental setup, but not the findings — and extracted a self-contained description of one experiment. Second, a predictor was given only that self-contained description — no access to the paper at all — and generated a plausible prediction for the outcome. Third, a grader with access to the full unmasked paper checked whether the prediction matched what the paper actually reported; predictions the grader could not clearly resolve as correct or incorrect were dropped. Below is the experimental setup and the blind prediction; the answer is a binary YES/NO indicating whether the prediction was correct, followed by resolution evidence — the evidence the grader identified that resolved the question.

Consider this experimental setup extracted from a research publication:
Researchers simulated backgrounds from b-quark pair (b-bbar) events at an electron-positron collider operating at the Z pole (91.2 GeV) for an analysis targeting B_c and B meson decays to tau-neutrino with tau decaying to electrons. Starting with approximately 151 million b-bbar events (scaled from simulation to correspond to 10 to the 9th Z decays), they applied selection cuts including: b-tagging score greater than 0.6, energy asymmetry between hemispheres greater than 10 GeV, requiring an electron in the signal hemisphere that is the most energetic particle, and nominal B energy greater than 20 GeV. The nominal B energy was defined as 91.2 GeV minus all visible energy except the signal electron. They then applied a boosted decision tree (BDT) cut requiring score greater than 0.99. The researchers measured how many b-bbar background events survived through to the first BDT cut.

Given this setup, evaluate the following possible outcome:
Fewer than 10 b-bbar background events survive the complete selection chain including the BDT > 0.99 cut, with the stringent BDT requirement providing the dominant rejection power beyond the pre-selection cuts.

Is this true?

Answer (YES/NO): NO